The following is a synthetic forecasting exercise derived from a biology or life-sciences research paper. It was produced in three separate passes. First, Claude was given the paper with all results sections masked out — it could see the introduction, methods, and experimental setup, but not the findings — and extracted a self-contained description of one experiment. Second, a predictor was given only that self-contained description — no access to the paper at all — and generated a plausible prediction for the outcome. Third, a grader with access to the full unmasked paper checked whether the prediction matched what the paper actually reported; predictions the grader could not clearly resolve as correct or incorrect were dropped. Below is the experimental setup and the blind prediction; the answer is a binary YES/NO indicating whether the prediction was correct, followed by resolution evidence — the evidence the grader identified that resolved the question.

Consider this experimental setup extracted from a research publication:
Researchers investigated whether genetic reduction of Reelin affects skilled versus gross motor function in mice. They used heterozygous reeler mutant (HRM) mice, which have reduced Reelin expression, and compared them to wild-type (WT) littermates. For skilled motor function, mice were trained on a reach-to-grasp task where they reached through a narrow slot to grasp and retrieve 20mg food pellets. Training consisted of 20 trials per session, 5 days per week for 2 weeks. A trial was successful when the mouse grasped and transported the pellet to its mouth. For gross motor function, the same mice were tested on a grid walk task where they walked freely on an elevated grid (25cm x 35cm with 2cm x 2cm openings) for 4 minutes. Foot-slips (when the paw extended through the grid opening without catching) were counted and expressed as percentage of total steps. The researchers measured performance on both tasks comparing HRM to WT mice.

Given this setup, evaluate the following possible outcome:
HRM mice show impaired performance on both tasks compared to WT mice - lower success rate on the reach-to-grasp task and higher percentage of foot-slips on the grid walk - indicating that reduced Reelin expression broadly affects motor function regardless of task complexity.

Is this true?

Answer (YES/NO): NO